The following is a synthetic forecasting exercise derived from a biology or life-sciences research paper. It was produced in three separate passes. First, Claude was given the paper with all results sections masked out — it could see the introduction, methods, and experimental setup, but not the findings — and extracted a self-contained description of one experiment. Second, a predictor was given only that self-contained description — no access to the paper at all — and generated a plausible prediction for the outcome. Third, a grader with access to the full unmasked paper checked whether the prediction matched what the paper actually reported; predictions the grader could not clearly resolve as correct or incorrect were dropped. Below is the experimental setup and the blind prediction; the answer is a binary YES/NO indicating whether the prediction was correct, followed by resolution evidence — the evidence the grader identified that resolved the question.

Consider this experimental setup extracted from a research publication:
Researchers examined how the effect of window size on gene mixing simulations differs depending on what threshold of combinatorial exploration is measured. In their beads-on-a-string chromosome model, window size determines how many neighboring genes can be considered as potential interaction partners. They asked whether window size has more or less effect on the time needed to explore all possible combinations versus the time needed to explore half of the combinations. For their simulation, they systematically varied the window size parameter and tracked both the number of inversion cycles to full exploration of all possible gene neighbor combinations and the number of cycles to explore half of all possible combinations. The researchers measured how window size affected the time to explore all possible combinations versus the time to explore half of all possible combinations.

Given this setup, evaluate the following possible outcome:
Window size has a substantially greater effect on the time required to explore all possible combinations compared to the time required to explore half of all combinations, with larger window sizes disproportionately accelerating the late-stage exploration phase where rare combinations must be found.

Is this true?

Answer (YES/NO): NO